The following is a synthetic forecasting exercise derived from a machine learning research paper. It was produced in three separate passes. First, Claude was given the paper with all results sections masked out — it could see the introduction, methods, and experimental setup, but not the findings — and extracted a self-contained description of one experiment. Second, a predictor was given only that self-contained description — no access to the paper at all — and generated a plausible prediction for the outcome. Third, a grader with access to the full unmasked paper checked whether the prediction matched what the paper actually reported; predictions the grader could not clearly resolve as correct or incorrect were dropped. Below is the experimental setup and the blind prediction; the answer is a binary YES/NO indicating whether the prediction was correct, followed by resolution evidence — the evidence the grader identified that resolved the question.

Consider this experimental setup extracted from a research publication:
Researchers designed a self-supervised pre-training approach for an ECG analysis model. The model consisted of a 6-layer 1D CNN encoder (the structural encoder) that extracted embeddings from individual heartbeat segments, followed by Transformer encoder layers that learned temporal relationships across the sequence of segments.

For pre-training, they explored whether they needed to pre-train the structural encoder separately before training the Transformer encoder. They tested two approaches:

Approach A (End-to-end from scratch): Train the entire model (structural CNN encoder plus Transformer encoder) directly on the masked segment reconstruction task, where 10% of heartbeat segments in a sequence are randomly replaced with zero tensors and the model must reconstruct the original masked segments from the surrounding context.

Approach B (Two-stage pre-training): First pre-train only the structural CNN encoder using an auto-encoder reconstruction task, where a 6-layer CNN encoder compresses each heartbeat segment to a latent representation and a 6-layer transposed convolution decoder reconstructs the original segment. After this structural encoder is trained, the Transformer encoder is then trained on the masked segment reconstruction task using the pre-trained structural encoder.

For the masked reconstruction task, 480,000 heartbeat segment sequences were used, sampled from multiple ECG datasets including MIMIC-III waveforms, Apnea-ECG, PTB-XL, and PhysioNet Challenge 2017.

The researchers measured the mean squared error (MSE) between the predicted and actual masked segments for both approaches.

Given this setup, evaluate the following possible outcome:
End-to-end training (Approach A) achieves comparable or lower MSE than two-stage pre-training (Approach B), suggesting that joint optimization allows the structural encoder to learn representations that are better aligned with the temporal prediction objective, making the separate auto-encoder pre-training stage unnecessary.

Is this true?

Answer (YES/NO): NO